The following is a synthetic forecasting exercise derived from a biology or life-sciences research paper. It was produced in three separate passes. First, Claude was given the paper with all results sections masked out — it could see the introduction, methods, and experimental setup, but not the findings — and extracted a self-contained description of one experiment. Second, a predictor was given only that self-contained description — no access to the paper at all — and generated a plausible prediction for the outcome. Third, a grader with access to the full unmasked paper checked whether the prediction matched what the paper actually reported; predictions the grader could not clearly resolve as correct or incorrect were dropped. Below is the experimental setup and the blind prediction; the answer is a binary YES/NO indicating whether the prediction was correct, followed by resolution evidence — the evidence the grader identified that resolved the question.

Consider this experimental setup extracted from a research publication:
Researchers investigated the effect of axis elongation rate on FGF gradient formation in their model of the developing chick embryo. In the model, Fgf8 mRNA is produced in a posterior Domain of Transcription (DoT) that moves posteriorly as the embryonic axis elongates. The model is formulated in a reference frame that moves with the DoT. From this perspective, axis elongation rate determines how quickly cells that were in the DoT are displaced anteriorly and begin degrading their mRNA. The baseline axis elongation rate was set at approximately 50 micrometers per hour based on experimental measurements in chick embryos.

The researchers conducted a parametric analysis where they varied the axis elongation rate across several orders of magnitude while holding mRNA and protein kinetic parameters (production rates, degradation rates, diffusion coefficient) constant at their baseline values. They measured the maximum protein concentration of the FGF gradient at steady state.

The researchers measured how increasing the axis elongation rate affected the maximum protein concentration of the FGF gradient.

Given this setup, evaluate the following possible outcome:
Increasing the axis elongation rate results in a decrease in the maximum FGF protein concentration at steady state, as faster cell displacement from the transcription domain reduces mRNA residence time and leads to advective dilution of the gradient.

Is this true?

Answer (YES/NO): YES